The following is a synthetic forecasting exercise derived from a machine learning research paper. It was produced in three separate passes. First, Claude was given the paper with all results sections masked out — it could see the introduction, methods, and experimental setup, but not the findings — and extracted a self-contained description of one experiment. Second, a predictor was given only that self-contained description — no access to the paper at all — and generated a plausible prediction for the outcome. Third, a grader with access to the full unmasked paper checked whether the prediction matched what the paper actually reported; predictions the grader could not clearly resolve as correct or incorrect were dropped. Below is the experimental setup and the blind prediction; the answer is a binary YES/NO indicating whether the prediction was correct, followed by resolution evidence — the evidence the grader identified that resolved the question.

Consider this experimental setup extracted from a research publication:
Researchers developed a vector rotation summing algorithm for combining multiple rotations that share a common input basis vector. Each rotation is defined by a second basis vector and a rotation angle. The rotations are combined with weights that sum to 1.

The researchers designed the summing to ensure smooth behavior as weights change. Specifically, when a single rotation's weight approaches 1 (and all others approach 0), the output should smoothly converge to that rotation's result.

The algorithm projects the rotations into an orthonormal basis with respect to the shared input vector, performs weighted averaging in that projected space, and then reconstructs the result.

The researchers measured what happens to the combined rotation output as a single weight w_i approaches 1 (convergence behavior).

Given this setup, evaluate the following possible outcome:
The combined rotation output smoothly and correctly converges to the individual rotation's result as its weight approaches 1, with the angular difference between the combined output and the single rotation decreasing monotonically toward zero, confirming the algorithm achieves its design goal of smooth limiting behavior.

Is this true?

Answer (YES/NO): NO